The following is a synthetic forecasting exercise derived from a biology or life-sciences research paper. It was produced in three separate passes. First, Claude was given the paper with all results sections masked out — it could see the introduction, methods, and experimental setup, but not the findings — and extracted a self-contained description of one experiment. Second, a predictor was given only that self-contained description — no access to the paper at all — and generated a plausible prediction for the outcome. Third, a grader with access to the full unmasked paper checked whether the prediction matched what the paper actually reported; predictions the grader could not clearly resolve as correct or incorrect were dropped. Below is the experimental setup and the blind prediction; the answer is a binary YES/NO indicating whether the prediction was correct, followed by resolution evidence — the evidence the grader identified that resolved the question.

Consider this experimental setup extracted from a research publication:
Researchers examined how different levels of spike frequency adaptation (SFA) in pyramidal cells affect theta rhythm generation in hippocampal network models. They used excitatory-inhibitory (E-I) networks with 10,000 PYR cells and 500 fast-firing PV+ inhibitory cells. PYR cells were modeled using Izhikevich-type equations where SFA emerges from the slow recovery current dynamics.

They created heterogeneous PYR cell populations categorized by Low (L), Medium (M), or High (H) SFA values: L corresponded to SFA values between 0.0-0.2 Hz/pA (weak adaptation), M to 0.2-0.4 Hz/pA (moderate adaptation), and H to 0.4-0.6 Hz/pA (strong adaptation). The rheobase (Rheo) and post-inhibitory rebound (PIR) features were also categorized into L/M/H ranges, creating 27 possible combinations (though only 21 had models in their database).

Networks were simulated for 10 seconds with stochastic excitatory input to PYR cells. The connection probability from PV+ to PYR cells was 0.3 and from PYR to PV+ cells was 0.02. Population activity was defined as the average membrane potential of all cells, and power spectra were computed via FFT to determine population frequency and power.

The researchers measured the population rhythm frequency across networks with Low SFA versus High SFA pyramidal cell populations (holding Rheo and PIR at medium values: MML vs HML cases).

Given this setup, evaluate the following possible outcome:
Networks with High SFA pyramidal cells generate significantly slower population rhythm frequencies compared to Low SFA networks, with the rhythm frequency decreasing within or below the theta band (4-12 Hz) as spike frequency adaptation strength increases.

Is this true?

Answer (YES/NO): NO